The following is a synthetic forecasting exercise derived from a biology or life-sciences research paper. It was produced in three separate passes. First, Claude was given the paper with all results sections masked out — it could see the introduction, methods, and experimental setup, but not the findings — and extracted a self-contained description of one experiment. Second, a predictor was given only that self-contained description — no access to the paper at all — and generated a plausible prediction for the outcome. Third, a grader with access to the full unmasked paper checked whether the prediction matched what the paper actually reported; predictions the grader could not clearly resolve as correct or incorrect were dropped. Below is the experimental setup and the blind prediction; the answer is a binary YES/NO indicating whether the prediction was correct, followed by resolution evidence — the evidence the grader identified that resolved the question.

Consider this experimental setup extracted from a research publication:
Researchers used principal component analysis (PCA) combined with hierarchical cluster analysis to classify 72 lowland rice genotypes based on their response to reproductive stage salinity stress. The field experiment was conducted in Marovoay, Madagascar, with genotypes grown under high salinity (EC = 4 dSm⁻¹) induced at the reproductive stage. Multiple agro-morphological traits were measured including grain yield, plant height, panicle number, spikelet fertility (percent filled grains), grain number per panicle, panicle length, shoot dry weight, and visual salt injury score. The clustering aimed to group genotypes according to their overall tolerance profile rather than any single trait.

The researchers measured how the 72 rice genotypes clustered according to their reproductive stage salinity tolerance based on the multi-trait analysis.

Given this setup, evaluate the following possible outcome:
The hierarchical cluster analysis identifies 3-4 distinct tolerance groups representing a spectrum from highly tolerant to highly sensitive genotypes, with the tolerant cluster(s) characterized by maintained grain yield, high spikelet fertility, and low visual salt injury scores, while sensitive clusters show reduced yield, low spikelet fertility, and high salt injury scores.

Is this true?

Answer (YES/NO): YES